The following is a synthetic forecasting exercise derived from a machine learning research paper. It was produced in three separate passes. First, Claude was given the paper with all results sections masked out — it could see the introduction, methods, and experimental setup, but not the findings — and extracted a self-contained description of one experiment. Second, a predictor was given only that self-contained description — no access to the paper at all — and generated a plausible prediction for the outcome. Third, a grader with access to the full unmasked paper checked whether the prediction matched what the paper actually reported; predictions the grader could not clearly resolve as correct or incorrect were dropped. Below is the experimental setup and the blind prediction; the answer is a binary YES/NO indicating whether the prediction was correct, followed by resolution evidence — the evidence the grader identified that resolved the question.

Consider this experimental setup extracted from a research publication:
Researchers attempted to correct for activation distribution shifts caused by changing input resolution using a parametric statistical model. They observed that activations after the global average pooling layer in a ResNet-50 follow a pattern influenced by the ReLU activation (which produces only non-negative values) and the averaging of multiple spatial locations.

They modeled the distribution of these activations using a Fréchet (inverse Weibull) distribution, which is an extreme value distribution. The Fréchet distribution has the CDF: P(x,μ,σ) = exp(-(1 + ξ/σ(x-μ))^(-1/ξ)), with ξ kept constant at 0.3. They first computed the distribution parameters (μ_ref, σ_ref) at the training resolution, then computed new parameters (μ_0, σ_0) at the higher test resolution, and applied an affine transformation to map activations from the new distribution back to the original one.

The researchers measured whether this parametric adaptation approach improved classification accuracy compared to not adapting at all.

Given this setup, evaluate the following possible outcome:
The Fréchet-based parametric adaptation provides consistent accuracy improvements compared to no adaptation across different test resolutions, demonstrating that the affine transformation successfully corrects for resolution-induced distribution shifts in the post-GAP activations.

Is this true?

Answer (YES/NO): NO